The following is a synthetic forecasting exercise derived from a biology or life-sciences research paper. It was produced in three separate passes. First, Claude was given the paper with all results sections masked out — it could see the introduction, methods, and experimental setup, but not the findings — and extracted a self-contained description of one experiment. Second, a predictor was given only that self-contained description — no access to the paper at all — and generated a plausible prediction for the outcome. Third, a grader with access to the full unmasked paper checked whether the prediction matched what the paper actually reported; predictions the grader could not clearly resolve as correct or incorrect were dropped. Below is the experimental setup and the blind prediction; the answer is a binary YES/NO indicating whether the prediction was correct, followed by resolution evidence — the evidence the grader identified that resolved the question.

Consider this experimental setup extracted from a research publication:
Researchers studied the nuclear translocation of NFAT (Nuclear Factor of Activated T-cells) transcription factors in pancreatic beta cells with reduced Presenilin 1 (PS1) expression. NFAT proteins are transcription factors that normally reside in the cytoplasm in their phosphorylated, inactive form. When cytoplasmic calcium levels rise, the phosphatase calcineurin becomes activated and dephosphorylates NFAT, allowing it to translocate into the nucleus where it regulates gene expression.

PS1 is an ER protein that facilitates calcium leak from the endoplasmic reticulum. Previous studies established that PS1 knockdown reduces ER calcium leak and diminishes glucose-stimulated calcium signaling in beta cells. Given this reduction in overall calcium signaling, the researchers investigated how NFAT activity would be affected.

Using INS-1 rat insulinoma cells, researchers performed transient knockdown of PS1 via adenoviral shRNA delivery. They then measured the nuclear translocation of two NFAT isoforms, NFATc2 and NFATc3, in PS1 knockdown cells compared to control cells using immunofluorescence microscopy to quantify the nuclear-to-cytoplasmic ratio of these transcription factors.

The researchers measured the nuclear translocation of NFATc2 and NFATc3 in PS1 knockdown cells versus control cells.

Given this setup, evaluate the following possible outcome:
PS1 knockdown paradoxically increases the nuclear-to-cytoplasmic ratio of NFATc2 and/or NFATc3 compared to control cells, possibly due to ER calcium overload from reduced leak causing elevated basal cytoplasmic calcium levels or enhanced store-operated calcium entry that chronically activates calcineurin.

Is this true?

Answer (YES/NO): YES